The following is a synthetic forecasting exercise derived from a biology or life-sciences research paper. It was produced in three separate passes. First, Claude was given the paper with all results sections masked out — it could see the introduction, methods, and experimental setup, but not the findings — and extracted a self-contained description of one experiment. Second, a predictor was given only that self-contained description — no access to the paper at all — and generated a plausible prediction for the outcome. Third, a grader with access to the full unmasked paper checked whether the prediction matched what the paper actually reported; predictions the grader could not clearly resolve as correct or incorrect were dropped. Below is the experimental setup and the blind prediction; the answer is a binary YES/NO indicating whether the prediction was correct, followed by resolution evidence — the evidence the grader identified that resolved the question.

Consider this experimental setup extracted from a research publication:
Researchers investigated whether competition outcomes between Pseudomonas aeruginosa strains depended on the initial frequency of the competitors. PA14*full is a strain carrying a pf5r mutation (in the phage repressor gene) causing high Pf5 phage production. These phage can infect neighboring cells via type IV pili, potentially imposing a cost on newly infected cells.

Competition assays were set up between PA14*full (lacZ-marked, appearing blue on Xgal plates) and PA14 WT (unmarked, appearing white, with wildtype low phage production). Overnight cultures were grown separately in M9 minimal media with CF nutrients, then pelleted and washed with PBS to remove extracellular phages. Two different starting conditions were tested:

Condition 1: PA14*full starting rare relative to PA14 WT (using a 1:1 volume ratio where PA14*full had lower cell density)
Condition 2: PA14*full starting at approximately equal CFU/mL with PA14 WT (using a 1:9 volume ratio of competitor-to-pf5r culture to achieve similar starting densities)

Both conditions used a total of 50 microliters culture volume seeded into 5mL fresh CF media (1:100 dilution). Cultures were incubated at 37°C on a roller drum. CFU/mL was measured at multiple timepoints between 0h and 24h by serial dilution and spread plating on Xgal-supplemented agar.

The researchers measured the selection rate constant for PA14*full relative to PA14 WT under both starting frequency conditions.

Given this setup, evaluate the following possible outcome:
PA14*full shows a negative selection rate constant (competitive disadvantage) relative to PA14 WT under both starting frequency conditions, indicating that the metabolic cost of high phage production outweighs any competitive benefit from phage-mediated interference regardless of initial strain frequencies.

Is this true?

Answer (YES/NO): NO